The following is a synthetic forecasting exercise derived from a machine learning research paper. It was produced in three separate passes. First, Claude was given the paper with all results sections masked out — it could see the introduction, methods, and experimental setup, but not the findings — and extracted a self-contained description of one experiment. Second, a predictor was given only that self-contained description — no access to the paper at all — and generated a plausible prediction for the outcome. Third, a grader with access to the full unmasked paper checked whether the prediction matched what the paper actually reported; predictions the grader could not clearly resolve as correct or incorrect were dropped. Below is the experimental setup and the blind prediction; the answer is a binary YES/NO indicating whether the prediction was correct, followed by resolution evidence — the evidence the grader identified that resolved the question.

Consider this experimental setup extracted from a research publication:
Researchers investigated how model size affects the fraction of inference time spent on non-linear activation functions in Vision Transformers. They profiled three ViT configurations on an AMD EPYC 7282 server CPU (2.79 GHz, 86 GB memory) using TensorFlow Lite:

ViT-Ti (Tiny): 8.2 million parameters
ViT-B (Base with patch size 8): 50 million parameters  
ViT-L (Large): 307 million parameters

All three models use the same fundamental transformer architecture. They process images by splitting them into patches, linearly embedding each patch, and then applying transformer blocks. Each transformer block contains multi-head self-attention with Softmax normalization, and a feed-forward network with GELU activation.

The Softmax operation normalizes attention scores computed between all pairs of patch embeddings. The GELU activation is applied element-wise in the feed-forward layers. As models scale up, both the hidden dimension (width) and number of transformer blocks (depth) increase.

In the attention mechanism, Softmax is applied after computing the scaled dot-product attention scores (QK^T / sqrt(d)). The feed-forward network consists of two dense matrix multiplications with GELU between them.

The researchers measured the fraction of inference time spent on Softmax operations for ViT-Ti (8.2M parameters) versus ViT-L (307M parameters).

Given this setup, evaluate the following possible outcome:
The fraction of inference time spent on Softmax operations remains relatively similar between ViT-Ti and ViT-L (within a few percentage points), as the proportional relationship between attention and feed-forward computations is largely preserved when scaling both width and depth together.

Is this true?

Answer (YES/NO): NO